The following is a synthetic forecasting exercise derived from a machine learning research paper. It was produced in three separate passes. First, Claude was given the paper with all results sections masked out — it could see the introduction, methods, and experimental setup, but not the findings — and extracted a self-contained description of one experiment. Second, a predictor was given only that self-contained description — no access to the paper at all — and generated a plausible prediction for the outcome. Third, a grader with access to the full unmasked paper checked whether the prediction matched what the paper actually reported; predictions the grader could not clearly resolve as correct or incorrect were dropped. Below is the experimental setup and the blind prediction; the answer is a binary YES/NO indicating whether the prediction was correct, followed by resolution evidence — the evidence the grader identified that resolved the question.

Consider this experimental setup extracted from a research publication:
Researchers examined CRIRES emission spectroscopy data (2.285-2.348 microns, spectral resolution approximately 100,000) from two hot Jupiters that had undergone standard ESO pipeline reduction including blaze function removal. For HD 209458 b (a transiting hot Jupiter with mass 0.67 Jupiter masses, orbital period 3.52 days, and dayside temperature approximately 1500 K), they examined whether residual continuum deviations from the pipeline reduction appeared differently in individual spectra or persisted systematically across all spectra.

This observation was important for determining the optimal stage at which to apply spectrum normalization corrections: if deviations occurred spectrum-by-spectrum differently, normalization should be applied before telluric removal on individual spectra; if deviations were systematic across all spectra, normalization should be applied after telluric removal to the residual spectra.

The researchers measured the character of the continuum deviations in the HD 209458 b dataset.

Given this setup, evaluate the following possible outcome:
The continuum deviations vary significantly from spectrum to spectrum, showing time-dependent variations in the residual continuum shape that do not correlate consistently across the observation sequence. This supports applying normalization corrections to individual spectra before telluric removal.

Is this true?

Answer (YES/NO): YES